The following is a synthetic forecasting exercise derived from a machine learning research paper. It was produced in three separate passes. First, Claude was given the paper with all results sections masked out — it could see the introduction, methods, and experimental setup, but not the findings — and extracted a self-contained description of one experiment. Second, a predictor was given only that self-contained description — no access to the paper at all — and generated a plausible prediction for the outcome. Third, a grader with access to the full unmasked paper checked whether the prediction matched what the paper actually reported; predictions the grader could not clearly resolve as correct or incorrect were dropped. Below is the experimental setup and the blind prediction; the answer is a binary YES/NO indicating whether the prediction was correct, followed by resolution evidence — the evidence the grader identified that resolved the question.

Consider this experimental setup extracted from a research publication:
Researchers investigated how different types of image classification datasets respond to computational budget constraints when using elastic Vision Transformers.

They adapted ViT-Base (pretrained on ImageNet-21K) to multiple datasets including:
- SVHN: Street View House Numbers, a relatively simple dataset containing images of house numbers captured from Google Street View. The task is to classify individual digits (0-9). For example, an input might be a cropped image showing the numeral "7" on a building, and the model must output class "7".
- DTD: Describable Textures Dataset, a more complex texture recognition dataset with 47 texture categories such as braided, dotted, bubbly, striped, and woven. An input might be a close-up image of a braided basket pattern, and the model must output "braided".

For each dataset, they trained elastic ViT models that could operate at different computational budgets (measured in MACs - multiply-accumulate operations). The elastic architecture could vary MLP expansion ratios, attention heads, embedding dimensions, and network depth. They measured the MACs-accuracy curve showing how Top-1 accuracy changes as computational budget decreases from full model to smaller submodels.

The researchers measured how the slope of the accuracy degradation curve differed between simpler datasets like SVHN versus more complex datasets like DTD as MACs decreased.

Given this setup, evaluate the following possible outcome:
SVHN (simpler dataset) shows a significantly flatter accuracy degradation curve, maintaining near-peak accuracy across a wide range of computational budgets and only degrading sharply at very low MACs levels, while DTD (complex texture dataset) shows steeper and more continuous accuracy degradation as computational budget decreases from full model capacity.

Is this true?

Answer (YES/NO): YES